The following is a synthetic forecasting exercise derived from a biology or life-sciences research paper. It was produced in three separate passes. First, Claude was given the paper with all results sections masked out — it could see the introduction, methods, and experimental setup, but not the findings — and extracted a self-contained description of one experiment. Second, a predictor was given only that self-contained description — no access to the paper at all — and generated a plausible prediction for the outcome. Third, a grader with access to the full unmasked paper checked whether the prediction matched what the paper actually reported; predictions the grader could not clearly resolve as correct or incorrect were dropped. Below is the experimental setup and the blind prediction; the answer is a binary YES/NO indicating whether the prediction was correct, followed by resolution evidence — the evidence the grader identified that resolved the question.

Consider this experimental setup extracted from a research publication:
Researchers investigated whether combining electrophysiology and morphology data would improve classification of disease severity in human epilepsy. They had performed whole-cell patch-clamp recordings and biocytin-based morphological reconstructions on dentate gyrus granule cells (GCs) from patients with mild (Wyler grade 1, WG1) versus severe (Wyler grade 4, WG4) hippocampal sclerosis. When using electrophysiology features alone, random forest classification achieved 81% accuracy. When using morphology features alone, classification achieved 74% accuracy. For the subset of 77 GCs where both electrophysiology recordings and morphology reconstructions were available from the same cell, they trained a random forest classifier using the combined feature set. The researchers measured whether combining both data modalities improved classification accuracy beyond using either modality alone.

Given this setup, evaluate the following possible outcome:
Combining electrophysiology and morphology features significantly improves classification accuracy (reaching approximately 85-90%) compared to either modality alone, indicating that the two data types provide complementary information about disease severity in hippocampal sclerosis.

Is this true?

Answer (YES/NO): NO